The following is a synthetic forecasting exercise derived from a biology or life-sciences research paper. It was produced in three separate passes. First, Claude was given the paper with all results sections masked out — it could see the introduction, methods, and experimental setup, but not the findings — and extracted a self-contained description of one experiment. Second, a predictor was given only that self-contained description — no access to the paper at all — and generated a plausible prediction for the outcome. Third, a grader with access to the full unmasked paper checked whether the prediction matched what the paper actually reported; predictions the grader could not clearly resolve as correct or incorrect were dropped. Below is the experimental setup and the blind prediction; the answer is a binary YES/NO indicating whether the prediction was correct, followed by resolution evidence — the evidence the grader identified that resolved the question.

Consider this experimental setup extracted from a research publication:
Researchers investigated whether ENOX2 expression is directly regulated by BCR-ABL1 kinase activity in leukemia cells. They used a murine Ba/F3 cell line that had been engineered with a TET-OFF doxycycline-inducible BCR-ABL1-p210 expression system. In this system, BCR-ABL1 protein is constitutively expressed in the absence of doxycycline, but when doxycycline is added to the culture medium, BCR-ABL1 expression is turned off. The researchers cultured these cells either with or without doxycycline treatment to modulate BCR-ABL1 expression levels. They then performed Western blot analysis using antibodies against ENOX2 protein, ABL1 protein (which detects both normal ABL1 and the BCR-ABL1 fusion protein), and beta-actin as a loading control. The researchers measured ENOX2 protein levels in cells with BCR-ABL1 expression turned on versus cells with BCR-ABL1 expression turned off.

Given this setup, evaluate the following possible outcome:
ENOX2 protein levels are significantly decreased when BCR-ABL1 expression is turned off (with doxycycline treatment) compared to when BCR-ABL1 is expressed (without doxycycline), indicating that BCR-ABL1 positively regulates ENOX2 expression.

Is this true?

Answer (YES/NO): YES